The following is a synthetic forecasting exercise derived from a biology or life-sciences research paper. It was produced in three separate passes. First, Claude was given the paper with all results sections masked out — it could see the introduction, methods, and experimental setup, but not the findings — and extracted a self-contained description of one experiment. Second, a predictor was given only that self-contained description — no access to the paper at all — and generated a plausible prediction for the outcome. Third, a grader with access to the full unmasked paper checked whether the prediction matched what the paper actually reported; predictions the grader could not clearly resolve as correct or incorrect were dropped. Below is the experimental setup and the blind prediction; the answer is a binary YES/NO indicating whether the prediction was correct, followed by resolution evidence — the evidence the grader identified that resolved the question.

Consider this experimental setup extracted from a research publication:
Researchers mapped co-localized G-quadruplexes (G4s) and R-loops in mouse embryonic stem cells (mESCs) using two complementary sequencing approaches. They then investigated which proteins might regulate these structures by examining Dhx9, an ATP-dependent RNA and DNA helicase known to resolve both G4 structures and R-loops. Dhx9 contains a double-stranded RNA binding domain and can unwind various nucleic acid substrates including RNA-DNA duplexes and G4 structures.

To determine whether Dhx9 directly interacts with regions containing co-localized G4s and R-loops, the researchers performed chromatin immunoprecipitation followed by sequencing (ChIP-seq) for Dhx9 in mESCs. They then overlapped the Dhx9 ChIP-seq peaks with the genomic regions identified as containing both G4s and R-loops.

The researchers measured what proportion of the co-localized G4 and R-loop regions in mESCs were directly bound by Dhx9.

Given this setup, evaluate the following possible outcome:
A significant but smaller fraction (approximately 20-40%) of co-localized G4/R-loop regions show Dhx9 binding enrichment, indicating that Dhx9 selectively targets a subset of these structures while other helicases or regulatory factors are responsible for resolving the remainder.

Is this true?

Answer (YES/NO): NO